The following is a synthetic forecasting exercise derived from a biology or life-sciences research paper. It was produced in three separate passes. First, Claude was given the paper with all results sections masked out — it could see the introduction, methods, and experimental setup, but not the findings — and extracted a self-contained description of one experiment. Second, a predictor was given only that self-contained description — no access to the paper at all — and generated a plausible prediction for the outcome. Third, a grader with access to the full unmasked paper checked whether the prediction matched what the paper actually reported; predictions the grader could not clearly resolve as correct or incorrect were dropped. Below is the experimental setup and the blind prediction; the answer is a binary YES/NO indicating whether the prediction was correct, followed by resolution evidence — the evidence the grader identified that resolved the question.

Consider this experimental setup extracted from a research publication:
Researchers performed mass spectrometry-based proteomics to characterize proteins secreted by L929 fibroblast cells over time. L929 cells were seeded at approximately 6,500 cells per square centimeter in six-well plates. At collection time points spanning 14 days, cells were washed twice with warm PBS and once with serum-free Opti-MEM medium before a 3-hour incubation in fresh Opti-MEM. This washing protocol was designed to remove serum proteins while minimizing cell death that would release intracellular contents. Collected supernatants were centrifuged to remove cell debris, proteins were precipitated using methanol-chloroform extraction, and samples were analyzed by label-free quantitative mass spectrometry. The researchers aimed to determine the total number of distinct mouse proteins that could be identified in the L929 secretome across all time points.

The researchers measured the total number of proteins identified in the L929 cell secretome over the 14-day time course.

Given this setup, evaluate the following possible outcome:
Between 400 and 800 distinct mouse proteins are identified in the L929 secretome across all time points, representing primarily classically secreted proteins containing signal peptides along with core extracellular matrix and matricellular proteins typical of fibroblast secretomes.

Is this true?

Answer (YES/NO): NO